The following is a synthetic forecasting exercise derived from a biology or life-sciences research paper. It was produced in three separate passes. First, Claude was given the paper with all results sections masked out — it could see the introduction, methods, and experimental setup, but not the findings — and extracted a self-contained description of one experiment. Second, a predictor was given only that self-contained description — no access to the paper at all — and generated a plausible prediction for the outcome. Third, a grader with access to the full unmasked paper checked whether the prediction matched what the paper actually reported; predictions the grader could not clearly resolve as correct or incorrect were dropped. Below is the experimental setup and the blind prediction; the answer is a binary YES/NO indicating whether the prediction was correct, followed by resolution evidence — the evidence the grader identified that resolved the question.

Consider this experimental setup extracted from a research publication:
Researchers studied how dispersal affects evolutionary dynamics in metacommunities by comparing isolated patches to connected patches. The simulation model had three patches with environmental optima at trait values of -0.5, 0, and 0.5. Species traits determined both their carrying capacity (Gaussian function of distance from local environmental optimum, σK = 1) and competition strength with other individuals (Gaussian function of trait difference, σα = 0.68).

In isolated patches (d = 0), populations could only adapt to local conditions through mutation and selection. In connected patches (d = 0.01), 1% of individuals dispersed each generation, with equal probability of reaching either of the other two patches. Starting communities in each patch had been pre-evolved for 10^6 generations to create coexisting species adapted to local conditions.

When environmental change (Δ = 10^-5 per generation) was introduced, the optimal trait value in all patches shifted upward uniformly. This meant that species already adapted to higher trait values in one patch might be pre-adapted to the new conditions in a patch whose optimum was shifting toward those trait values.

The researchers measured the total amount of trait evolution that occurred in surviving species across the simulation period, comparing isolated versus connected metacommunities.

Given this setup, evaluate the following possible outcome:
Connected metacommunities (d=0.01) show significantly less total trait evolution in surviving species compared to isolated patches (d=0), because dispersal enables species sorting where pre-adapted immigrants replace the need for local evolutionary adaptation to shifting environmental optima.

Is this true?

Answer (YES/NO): NO